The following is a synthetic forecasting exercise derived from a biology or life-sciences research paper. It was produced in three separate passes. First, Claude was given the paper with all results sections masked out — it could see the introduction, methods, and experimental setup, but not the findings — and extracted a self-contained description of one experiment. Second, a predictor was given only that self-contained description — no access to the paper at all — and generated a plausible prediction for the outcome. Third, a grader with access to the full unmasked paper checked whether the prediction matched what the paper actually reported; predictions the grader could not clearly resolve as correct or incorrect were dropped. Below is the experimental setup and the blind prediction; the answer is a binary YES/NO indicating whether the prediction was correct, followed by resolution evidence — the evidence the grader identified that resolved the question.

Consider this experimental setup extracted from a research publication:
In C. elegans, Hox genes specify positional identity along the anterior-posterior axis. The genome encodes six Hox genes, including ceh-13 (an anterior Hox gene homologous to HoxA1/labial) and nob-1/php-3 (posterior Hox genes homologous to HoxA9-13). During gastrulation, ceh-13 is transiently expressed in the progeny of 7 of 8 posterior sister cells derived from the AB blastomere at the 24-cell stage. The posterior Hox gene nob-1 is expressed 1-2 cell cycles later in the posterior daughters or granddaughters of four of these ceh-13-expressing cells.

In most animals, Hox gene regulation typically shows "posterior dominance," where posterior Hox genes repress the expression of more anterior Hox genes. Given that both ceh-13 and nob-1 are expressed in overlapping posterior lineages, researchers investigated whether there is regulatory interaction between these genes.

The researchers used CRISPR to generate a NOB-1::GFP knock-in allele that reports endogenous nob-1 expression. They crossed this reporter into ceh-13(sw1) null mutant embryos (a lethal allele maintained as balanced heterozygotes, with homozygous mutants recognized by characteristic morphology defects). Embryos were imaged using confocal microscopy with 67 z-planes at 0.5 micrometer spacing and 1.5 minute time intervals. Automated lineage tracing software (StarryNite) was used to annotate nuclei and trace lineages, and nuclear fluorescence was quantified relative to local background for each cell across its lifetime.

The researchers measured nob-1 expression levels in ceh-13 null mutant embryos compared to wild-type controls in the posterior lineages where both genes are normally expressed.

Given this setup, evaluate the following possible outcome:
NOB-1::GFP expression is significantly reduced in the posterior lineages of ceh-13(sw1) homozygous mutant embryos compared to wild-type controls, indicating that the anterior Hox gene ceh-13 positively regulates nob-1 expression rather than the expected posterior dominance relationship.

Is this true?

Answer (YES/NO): NO